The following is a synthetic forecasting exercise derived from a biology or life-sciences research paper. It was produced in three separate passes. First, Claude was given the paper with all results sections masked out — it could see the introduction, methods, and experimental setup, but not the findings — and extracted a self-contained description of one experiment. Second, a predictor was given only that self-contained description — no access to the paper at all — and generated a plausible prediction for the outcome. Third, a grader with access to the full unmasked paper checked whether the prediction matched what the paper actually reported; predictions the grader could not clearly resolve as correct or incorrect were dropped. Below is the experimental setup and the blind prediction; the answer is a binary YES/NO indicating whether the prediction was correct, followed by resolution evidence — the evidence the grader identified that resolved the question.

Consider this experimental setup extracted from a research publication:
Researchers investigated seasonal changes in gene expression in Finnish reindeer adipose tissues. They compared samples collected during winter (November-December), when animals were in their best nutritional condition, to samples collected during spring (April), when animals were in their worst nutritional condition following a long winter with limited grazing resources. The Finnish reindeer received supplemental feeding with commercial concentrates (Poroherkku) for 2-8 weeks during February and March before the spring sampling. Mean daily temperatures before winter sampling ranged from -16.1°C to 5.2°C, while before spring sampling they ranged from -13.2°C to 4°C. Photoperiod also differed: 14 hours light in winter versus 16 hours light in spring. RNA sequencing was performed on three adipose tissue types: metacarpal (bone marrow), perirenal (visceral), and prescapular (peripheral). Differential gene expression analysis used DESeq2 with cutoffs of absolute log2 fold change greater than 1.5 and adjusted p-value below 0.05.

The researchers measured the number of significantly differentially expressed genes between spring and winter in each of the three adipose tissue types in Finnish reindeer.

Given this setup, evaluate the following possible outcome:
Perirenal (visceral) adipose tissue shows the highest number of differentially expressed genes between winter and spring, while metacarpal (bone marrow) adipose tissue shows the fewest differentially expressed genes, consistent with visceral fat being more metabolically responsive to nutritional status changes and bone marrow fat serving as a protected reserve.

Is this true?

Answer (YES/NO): NO